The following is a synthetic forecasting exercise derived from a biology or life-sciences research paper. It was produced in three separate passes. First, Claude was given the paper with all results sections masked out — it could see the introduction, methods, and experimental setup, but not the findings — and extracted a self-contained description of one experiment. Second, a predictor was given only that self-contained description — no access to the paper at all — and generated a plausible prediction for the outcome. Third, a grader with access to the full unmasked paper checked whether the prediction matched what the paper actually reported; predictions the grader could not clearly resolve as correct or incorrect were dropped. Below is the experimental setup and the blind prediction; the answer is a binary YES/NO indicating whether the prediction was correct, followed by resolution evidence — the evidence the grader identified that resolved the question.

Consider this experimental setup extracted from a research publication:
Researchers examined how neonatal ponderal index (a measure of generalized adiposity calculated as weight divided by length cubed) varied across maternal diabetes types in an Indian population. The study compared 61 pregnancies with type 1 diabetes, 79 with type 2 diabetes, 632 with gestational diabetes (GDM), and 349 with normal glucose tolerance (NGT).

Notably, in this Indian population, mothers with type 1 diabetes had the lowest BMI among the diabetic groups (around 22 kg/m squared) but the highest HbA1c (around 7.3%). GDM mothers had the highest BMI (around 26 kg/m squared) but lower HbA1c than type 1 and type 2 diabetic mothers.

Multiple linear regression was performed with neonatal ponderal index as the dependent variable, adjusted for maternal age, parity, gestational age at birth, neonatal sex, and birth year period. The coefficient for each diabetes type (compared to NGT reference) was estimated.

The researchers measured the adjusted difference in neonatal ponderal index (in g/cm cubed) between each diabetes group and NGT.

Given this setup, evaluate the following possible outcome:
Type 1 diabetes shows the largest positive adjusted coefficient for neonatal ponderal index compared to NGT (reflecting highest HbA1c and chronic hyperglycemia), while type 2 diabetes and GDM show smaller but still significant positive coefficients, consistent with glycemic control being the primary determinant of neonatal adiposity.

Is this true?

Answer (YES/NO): YES